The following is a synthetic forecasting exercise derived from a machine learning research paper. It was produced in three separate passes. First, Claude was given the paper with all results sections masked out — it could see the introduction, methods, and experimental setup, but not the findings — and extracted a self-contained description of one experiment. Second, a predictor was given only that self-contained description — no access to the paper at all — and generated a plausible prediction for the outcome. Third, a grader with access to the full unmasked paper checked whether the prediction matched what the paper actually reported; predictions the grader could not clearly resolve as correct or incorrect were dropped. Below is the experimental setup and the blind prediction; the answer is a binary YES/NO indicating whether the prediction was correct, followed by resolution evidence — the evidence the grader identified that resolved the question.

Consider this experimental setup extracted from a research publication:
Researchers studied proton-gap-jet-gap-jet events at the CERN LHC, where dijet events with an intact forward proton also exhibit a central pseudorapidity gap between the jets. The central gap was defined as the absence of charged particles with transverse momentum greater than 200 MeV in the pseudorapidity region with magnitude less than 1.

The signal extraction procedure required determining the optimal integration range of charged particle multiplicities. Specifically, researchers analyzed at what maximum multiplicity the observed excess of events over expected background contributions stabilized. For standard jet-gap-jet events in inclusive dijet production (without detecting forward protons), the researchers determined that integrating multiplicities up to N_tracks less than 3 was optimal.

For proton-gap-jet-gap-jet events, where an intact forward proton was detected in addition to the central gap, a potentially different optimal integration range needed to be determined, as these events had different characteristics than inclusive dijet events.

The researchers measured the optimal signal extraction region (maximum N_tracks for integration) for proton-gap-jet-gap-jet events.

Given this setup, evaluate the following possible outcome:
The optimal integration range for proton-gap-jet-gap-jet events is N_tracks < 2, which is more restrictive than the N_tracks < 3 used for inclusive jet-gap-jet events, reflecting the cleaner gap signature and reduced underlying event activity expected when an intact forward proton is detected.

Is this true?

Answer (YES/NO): YES